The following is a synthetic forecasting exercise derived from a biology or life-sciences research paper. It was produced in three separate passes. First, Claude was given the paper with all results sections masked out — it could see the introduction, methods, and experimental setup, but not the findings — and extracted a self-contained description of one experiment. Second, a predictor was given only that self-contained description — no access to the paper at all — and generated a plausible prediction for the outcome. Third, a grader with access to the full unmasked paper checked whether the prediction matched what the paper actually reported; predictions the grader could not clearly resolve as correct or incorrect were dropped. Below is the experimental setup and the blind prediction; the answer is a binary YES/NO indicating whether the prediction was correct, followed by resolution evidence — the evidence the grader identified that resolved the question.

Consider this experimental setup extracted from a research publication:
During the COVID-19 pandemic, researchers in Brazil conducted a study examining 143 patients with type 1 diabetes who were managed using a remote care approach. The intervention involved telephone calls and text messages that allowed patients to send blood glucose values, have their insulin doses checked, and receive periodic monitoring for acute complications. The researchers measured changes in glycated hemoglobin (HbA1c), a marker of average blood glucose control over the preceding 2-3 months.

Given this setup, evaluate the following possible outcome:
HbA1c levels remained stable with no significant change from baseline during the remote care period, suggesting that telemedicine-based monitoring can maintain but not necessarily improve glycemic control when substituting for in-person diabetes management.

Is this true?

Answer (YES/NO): NO